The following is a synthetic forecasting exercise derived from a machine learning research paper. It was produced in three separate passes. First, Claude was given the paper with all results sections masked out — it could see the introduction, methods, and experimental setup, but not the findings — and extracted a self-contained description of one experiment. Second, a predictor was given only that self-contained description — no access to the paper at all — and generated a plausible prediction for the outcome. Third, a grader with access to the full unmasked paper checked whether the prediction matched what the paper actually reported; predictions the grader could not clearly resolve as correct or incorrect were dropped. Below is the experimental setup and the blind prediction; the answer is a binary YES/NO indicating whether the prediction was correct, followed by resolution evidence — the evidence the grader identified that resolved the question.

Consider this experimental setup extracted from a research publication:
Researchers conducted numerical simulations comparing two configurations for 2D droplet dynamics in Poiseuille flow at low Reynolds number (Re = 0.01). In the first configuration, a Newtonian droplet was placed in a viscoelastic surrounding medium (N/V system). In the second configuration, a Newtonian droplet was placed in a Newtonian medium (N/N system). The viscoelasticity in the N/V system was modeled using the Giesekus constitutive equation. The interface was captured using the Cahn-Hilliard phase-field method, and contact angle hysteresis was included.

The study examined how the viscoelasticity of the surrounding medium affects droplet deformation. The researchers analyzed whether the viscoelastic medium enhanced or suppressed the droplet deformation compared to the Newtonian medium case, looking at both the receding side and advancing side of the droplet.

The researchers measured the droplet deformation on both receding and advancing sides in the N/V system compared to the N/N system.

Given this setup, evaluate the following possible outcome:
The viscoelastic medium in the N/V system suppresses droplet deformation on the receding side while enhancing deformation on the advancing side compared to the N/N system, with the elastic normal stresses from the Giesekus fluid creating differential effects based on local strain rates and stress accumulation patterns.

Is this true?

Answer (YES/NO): NO